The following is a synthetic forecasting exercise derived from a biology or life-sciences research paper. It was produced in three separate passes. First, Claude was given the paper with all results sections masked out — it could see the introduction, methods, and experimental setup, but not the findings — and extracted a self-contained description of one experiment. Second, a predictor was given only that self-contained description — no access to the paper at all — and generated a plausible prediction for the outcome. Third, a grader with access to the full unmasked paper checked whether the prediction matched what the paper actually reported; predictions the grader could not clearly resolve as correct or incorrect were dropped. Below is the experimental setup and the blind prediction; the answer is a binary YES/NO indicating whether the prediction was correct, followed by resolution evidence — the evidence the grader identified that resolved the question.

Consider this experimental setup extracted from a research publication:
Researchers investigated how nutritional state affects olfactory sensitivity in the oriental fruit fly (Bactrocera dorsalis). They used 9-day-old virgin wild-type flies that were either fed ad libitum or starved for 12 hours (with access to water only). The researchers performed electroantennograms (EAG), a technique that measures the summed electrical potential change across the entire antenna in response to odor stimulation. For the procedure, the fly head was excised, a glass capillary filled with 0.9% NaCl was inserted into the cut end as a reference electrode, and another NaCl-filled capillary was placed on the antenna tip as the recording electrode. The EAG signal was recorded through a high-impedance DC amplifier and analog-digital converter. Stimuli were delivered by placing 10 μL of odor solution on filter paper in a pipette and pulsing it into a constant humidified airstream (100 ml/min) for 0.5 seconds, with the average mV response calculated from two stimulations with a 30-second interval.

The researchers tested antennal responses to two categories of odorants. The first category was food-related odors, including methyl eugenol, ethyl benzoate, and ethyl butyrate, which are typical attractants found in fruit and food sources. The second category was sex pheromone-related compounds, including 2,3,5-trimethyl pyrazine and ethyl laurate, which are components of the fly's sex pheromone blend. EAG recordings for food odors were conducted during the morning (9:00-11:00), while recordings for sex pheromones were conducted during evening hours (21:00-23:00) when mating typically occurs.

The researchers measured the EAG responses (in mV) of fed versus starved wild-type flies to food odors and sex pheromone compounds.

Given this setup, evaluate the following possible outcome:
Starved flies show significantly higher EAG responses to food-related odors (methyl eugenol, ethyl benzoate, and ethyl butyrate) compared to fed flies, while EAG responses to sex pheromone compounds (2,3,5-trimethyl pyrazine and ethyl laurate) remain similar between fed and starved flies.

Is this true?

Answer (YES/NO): NO